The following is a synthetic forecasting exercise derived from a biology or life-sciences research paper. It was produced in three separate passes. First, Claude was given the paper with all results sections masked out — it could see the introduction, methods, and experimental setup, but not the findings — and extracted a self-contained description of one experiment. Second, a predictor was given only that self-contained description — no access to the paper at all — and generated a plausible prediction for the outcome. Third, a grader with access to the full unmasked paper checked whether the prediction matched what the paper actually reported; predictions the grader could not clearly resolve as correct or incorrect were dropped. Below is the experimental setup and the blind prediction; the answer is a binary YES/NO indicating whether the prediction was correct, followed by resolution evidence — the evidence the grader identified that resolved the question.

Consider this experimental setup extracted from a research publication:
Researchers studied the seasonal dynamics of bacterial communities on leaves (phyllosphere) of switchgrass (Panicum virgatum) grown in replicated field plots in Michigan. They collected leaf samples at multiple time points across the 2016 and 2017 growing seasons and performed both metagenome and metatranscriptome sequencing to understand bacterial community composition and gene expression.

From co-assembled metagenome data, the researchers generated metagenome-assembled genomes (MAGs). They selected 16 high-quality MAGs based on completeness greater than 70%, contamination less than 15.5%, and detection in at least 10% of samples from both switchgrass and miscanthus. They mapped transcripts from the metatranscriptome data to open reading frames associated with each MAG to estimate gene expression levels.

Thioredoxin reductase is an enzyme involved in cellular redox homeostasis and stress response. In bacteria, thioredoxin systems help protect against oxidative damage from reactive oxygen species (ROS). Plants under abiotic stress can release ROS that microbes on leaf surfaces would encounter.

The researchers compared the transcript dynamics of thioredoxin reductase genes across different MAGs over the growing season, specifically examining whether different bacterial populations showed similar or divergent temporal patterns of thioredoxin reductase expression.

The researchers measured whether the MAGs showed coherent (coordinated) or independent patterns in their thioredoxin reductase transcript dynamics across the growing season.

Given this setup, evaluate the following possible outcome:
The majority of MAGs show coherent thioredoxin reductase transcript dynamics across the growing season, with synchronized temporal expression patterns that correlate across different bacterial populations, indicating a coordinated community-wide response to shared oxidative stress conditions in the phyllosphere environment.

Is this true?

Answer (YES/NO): NO